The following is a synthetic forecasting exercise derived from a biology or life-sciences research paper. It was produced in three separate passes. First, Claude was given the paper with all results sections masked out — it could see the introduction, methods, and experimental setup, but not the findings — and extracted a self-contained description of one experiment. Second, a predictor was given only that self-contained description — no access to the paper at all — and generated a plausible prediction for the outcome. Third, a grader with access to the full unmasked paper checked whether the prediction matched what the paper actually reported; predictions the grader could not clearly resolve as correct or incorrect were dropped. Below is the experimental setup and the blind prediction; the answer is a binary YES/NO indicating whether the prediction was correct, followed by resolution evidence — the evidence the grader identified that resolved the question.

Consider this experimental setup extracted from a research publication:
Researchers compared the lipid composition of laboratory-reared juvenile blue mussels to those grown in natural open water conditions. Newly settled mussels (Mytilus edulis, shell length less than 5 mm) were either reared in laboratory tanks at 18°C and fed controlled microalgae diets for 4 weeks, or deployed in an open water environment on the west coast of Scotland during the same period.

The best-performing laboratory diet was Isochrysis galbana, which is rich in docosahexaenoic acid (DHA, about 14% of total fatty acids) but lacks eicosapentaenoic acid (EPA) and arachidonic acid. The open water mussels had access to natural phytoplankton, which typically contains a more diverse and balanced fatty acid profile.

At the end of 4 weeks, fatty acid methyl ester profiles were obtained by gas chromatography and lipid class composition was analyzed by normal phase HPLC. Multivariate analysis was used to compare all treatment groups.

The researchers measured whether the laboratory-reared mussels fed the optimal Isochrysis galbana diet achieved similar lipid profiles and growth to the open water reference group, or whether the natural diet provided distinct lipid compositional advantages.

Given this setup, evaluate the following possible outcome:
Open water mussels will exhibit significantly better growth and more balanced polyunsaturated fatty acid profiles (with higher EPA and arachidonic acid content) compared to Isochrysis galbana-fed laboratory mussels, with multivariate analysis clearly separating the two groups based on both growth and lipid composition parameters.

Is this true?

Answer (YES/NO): NO